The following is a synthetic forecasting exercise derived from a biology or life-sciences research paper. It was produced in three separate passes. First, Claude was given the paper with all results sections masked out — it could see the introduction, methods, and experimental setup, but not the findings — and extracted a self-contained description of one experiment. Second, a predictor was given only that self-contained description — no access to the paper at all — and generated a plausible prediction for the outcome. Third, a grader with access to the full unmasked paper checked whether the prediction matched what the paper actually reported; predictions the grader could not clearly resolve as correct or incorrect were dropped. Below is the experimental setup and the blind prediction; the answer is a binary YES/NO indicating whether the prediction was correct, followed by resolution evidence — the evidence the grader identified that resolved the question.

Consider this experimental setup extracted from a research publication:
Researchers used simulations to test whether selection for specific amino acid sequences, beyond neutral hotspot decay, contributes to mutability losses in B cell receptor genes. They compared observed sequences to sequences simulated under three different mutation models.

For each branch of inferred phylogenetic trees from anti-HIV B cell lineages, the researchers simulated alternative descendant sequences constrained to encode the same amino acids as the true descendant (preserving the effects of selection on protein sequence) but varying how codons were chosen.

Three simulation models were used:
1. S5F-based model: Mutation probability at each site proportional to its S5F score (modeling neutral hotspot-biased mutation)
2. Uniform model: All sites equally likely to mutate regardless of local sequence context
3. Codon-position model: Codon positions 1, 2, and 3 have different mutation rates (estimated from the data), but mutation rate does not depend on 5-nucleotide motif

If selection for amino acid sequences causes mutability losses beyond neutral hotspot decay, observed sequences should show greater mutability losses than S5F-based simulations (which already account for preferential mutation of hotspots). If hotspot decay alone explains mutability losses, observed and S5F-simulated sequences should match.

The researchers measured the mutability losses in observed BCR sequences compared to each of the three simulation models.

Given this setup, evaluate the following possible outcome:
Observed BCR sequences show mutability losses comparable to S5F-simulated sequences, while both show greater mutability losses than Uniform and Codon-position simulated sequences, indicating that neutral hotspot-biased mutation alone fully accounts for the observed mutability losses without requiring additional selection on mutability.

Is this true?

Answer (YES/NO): NO